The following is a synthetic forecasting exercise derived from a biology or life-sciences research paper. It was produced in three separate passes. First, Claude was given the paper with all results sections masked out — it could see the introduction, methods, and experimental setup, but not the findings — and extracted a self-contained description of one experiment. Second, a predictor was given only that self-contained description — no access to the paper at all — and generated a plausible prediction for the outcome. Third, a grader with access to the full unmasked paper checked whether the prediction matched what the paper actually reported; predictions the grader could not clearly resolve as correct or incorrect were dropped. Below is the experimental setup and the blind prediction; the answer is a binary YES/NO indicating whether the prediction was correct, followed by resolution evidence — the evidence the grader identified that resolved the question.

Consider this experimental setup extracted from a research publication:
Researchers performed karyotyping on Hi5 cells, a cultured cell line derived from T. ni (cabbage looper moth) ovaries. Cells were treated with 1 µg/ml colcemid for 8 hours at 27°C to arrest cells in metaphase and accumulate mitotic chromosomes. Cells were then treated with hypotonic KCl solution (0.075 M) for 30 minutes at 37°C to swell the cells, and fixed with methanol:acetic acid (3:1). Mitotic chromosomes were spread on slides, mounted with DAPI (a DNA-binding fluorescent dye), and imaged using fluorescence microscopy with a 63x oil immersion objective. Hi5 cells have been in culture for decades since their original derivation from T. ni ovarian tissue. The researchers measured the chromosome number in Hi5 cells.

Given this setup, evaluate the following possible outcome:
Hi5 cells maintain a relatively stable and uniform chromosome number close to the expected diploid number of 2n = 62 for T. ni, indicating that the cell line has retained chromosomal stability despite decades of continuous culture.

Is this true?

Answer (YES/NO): NO